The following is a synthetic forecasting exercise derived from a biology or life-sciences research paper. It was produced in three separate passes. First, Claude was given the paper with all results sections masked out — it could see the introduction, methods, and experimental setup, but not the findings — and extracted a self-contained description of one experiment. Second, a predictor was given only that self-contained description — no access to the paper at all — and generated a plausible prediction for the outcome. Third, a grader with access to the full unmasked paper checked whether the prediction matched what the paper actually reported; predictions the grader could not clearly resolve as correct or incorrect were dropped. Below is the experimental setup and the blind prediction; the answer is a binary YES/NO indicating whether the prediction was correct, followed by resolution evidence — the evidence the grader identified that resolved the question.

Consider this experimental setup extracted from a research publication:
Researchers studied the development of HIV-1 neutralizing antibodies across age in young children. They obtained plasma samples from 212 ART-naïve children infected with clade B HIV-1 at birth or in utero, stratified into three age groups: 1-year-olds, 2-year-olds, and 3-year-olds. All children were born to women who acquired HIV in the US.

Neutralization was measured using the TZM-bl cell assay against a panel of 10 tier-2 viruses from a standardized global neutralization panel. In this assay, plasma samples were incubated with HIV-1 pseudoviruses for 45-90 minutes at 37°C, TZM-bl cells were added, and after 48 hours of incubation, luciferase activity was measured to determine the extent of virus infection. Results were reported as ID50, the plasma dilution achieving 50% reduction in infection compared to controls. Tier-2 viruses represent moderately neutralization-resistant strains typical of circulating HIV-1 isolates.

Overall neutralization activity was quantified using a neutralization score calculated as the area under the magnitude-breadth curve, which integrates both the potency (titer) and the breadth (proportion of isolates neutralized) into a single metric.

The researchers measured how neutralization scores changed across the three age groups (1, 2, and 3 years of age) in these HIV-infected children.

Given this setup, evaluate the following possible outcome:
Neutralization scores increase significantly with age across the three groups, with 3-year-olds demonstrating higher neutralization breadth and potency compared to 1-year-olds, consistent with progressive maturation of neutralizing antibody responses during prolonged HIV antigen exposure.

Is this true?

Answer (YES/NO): YES